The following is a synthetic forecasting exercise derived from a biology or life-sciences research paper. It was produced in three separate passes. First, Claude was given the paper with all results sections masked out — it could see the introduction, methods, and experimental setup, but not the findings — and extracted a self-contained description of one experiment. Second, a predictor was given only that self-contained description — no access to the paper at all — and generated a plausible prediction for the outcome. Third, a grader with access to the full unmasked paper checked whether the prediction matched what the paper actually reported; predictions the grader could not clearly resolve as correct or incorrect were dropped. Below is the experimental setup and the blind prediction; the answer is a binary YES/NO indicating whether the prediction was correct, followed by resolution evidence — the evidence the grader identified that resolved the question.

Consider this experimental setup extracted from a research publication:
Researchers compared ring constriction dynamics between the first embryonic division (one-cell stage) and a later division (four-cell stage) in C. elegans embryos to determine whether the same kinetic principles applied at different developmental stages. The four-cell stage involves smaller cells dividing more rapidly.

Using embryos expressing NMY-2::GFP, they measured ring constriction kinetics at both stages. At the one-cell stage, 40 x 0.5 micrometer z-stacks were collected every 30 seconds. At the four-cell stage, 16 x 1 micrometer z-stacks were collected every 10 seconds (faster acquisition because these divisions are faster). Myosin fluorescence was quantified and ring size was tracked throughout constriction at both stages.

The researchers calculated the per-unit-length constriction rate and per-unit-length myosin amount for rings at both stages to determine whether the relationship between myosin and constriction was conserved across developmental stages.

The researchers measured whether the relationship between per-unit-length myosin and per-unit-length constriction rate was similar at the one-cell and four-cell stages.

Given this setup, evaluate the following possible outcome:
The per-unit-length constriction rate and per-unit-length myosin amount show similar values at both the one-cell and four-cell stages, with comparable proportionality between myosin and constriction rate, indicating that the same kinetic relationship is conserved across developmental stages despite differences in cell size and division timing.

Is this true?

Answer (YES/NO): YES